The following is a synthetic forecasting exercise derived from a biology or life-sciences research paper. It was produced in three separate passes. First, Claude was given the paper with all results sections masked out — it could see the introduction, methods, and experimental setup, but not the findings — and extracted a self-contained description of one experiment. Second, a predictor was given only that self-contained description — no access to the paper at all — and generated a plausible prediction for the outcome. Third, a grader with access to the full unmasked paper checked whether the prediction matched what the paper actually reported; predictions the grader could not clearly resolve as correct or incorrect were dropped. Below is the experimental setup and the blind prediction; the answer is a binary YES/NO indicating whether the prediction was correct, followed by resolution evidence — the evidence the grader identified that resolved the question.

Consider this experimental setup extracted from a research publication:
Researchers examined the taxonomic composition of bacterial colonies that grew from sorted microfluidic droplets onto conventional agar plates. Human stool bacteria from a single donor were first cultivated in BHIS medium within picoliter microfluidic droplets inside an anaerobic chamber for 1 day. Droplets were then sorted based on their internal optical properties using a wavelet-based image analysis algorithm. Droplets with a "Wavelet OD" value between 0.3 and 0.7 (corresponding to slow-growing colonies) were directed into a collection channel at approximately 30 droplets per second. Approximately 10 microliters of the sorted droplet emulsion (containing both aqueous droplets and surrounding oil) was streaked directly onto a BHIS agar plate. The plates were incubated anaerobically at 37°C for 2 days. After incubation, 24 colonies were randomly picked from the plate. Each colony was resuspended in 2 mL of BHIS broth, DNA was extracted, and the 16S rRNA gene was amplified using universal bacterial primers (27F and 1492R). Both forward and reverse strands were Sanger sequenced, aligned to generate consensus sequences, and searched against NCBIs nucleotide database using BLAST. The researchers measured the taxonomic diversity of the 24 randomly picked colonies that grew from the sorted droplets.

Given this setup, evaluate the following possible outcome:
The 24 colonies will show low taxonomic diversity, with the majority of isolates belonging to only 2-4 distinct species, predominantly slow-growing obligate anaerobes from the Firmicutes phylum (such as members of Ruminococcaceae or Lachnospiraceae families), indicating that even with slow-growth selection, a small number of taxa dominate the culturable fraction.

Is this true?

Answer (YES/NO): NO